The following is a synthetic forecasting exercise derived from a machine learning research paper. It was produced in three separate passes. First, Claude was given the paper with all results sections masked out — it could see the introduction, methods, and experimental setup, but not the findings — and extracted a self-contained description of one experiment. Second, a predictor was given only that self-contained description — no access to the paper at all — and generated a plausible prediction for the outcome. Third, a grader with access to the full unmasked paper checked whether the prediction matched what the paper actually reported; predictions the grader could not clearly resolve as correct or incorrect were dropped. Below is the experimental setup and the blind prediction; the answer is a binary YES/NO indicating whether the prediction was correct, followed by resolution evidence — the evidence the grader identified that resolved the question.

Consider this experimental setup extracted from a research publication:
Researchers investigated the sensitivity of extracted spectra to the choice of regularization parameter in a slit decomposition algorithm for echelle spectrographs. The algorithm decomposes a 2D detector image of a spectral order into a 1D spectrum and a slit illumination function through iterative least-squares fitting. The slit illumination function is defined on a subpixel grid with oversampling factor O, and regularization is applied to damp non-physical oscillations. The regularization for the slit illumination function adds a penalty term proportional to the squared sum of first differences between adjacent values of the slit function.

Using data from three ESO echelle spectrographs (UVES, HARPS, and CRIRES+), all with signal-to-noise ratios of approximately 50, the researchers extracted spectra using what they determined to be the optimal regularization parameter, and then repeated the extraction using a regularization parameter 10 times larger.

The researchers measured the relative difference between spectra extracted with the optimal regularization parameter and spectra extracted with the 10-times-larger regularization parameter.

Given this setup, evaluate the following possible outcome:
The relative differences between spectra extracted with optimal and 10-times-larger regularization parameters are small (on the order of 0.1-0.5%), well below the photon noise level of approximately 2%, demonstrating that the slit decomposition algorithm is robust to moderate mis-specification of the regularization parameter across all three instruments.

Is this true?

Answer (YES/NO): NO